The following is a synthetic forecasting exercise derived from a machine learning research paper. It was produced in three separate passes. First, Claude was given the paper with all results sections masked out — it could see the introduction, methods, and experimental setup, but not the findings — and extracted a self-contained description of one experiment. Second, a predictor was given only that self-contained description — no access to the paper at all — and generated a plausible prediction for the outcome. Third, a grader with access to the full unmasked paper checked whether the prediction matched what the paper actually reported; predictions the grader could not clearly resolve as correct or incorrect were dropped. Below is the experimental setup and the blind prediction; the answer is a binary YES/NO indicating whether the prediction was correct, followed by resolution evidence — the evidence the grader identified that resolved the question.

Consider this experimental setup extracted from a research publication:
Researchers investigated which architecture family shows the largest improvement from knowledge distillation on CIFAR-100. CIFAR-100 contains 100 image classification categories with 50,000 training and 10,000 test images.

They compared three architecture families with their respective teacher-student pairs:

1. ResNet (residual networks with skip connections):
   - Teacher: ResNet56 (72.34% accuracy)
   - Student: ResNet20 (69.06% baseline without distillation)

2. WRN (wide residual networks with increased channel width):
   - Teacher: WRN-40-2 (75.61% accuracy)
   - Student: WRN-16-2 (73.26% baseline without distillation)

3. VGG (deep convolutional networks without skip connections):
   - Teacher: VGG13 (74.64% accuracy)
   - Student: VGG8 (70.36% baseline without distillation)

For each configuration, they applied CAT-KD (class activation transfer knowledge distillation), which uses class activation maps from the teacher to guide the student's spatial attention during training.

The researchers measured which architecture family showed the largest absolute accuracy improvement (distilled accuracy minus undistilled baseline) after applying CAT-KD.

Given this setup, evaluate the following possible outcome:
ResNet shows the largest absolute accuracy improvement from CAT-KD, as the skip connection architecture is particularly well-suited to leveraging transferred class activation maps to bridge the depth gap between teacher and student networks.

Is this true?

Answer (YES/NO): NO